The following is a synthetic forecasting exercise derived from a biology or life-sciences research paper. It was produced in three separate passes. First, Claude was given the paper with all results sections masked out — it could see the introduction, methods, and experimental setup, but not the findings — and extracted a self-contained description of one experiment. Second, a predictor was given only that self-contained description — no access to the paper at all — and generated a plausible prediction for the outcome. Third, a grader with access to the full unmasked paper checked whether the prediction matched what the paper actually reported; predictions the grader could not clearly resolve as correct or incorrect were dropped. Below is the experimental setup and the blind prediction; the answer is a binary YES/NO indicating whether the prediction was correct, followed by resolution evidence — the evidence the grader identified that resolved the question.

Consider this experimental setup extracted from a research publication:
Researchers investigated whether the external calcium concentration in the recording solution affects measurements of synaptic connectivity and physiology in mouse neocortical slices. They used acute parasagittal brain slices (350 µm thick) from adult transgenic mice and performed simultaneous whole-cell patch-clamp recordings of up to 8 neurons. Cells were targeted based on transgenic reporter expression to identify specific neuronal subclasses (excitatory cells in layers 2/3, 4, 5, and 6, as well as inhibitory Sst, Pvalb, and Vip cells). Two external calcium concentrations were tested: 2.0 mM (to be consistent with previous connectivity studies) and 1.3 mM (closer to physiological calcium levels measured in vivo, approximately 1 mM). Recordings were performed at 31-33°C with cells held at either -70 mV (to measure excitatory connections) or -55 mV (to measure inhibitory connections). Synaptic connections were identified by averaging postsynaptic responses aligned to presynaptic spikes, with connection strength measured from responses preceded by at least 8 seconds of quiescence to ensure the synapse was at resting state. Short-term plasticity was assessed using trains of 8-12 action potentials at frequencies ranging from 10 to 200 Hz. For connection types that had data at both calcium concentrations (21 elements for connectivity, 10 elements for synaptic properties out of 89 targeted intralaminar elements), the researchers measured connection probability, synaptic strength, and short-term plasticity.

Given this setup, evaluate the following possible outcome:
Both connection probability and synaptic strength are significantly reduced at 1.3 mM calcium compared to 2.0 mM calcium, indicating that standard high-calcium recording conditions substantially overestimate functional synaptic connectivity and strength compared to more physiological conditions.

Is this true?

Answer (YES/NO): NO